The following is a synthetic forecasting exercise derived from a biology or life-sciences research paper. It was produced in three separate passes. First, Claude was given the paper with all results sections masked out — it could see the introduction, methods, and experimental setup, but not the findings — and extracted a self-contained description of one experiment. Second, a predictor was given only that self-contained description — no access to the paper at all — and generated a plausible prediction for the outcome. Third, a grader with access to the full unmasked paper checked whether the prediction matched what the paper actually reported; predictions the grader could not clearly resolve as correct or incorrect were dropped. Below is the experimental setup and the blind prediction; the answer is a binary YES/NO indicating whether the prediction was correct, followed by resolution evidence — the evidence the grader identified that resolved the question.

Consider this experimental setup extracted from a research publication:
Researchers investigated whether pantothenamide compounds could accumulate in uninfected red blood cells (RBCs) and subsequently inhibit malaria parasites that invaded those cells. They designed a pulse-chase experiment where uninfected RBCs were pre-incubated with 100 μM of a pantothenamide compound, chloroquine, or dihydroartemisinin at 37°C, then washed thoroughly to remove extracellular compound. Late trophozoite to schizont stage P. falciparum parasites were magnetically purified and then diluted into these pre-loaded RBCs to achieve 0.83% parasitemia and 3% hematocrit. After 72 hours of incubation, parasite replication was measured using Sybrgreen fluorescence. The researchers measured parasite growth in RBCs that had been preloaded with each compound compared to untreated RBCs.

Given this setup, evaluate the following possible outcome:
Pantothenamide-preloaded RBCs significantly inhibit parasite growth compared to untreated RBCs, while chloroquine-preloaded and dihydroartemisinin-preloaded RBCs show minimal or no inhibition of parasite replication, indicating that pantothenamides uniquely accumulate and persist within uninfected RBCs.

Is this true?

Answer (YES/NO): NO